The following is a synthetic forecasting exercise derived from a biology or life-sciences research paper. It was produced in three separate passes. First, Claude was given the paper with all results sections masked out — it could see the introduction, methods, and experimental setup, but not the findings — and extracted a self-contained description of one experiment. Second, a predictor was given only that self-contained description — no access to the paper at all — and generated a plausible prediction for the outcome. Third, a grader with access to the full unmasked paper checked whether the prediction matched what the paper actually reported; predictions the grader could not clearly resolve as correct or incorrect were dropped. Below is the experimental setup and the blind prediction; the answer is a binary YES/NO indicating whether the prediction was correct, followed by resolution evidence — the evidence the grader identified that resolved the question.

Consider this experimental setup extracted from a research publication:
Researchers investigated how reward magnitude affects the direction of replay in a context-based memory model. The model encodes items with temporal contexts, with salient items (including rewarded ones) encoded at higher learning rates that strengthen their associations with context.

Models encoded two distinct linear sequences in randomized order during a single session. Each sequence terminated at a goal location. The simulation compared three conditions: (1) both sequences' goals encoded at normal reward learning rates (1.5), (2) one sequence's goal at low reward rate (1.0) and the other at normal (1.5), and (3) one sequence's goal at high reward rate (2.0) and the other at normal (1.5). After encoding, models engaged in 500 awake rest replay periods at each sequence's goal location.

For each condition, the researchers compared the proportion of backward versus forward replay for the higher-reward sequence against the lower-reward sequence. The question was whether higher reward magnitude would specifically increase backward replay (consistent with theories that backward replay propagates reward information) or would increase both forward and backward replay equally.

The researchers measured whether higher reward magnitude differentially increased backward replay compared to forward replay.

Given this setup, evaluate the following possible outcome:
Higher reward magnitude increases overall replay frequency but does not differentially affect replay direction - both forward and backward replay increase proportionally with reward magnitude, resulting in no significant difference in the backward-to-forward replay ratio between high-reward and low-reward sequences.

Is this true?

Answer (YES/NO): NO